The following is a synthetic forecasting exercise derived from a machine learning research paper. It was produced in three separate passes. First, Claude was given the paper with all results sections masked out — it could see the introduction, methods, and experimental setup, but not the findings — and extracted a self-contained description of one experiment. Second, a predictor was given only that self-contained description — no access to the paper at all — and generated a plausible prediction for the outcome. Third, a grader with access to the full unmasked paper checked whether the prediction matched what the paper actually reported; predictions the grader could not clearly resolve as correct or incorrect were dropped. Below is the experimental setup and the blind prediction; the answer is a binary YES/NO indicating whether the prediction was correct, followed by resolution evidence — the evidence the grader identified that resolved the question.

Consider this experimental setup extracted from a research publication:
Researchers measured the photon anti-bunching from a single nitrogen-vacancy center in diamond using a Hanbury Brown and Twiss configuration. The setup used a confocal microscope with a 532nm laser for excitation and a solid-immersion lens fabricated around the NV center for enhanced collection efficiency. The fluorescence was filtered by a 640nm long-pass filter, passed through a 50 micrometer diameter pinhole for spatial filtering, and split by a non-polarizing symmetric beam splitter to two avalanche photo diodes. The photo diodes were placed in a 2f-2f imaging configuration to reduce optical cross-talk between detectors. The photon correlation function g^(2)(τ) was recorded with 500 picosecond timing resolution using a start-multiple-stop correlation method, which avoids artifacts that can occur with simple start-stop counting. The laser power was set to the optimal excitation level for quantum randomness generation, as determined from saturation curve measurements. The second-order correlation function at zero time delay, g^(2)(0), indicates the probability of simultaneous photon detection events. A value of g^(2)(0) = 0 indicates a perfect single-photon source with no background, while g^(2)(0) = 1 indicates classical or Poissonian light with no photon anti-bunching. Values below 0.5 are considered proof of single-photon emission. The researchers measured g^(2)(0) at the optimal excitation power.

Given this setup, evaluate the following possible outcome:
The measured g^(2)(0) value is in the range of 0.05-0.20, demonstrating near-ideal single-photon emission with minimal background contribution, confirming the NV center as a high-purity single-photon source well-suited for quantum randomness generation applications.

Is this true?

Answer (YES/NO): YES